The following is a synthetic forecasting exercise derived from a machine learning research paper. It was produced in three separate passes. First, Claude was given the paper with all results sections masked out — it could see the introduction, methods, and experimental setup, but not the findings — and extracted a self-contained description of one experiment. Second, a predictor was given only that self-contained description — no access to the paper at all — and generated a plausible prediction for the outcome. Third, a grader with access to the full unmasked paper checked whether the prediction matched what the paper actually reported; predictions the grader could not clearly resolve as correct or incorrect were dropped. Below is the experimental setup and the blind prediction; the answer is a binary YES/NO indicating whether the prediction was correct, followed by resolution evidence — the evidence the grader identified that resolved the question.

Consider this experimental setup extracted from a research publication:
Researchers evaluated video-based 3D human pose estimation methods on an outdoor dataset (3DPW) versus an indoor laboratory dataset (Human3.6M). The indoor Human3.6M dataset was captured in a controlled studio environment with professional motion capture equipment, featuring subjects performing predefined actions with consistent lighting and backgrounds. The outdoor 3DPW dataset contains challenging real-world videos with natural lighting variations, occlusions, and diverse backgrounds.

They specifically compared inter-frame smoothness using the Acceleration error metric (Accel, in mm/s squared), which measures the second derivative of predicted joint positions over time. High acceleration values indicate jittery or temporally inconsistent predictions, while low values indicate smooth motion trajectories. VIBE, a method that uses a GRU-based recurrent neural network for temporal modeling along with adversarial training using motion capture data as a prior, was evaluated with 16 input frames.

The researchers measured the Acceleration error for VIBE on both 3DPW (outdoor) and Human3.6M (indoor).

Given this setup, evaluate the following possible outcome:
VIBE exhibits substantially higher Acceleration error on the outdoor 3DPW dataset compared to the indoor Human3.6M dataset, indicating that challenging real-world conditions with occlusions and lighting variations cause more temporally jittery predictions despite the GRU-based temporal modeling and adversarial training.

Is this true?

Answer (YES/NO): NO